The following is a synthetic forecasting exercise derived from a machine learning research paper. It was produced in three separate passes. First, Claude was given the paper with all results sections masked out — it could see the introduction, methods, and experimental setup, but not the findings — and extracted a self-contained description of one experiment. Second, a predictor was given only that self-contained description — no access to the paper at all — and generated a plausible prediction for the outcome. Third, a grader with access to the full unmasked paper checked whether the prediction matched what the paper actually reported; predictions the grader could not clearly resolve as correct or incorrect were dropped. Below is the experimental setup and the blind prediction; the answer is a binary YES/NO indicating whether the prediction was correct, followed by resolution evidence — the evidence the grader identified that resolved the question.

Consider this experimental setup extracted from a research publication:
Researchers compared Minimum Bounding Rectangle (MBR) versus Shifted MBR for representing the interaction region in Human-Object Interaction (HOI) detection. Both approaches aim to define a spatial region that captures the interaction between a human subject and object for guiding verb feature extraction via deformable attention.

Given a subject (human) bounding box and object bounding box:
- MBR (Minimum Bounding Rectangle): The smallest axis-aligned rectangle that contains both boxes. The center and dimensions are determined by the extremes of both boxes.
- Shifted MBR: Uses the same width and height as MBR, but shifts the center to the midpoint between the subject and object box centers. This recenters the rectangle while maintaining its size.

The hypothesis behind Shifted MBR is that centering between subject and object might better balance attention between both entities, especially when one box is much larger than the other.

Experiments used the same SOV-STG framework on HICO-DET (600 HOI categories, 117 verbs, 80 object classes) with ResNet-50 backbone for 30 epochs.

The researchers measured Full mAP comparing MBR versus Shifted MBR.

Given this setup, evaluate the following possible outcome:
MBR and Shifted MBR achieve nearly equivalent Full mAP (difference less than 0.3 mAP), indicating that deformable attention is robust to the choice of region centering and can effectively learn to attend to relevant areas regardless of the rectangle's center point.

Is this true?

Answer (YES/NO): YES